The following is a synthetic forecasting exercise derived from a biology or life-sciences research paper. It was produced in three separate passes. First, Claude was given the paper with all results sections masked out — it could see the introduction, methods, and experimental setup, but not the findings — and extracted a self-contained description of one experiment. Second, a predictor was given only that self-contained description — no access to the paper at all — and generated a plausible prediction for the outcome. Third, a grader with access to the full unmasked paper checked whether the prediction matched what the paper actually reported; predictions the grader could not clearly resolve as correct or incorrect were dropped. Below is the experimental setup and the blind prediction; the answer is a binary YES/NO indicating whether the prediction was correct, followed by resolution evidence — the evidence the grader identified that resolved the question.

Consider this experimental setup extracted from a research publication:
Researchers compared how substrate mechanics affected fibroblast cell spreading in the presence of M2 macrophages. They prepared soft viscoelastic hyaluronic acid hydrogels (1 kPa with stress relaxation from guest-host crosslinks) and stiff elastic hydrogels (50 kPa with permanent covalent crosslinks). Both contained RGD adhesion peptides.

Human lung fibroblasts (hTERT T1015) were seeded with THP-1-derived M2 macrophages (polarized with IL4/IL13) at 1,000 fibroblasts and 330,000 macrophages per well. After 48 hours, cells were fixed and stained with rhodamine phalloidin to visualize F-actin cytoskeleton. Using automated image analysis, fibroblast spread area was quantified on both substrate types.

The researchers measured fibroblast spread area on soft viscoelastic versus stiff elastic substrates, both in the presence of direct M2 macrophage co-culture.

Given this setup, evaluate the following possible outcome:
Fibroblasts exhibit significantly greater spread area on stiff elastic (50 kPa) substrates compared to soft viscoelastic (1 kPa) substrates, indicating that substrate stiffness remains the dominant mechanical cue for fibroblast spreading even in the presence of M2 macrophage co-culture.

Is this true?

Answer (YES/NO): NO